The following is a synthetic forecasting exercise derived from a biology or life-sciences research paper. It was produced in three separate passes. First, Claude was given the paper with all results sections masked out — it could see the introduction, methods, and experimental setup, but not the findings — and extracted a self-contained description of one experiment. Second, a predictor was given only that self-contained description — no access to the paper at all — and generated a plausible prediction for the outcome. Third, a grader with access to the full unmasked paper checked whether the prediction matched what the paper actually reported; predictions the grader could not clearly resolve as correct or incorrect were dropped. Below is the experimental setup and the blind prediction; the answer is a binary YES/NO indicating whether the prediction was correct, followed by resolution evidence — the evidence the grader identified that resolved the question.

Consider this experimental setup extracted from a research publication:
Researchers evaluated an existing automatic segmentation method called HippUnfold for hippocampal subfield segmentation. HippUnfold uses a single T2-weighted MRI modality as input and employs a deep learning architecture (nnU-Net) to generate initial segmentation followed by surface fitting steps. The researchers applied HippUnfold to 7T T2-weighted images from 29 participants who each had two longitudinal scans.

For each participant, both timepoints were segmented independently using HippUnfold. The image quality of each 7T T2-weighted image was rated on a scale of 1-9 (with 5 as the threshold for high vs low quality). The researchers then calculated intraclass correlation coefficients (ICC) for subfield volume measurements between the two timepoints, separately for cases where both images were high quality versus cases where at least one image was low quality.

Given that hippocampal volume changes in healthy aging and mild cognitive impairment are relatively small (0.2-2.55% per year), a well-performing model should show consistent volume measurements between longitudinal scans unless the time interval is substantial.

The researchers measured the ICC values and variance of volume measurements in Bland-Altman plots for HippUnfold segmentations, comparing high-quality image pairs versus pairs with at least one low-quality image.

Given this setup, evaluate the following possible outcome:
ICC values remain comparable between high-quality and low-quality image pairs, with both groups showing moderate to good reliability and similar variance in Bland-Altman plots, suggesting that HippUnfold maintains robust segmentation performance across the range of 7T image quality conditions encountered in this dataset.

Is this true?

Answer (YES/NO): NO